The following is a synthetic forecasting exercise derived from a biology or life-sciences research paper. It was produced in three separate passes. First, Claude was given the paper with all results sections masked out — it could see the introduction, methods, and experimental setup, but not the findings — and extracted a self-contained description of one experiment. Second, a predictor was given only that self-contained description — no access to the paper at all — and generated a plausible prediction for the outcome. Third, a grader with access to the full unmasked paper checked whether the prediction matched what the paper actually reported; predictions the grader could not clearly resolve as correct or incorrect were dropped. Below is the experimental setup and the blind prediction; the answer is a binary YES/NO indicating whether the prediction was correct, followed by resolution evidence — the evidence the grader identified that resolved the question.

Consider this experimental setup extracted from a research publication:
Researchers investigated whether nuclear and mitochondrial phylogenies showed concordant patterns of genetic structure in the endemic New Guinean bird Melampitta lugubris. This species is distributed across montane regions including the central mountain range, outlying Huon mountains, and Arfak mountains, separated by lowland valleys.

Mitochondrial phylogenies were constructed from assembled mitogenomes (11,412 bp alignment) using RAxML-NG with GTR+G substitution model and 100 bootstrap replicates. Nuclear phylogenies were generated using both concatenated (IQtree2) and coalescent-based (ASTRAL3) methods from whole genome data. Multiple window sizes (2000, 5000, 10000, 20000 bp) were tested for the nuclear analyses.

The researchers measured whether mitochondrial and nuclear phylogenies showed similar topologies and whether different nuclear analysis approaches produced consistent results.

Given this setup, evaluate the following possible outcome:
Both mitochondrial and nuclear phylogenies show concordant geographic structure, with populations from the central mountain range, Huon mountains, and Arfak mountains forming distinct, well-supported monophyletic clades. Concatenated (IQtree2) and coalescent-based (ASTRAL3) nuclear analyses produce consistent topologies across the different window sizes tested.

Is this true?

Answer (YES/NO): NO